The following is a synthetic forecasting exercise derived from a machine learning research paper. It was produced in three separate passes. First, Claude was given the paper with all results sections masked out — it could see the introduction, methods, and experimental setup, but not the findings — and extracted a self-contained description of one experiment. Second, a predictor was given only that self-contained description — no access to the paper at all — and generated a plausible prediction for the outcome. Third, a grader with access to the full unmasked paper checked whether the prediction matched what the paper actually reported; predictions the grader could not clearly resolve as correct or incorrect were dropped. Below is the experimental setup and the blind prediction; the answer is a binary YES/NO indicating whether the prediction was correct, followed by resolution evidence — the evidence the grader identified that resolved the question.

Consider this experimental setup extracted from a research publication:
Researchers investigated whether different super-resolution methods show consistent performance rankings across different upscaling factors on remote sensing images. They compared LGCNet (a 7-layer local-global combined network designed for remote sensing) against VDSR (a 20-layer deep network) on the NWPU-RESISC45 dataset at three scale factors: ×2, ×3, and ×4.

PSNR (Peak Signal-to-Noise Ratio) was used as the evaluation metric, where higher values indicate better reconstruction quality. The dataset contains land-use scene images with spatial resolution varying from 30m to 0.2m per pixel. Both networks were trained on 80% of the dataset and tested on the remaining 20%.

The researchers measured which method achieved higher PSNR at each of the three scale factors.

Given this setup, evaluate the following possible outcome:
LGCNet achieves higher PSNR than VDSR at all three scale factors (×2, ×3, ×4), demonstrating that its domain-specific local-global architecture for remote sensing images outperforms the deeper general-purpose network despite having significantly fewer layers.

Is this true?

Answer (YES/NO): NO